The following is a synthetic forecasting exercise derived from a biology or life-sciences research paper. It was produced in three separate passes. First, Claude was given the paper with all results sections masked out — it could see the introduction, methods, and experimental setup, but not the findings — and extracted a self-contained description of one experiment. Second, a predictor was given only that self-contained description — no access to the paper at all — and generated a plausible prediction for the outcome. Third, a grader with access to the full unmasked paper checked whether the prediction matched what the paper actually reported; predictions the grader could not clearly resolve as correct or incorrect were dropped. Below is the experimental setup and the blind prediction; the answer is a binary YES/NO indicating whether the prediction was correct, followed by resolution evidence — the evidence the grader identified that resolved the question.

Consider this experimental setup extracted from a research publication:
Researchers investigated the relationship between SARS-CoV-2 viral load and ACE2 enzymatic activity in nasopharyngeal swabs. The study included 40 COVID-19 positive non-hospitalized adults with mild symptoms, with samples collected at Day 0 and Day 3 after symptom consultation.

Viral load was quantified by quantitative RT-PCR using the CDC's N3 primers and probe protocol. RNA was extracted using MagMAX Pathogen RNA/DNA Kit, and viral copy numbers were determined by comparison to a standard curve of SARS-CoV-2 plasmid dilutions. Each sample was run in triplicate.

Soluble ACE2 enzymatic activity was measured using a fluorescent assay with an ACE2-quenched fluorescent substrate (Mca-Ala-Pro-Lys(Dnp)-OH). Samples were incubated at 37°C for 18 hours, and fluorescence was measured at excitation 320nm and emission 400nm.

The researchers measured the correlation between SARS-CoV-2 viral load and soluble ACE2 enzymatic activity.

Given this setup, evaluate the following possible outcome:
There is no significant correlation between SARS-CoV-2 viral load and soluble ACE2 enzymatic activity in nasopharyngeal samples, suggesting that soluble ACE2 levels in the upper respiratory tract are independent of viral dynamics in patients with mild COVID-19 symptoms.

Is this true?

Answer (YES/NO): NO